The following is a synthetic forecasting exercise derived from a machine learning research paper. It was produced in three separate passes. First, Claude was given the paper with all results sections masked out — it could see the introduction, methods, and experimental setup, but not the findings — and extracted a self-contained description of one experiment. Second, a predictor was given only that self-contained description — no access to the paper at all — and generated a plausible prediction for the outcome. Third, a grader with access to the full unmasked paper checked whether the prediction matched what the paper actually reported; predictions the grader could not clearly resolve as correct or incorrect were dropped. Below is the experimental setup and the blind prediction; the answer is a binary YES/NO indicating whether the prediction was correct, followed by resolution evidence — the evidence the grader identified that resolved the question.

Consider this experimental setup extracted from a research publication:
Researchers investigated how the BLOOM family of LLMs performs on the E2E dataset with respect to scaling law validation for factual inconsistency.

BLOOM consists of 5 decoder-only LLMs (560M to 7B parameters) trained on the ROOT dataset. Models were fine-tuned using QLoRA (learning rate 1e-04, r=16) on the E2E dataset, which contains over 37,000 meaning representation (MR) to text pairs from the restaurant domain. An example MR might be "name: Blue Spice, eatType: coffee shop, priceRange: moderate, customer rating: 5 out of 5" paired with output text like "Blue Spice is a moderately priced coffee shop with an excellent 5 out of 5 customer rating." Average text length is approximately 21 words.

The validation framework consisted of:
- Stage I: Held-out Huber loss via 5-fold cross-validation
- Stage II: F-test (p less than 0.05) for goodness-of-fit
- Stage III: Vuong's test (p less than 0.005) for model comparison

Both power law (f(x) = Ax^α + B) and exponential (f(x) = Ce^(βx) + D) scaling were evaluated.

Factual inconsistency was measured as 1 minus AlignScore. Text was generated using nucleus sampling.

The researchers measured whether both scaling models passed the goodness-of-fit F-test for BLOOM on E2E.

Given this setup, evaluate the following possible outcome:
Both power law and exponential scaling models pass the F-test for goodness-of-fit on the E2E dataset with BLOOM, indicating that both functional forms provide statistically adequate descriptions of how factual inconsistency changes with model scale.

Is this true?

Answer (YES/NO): NO